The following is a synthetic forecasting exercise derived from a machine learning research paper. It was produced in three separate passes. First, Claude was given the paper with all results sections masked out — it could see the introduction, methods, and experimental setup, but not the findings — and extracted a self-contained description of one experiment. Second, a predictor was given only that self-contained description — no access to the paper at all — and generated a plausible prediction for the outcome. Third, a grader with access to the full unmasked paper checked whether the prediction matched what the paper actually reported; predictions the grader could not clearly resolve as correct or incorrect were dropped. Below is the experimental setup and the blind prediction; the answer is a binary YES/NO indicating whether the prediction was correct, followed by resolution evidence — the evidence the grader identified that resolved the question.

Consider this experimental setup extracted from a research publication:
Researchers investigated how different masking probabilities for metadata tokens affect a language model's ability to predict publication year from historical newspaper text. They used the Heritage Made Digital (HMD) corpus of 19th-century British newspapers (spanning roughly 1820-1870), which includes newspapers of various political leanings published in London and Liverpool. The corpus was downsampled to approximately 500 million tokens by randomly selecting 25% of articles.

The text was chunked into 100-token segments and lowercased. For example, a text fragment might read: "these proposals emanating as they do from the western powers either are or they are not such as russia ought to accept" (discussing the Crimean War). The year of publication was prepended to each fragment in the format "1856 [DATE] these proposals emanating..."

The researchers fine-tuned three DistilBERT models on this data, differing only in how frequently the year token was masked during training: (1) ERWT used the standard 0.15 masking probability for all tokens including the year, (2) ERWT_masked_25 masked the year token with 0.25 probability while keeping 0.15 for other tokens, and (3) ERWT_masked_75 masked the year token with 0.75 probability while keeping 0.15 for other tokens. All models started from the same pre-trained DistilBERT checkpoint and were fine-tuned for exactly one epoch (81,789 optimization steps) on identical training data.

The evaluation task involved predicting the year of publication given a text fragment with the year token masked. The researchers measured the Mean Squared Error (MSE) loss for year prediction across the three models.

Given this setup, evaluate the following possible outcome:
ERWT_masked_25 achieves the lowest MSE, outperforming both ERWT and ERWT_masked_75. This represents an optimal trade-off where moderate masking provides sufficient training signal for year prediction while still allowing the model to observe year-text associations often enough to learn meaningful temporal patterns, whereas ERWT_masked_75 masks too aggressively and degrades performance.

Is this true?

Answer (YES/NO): NO